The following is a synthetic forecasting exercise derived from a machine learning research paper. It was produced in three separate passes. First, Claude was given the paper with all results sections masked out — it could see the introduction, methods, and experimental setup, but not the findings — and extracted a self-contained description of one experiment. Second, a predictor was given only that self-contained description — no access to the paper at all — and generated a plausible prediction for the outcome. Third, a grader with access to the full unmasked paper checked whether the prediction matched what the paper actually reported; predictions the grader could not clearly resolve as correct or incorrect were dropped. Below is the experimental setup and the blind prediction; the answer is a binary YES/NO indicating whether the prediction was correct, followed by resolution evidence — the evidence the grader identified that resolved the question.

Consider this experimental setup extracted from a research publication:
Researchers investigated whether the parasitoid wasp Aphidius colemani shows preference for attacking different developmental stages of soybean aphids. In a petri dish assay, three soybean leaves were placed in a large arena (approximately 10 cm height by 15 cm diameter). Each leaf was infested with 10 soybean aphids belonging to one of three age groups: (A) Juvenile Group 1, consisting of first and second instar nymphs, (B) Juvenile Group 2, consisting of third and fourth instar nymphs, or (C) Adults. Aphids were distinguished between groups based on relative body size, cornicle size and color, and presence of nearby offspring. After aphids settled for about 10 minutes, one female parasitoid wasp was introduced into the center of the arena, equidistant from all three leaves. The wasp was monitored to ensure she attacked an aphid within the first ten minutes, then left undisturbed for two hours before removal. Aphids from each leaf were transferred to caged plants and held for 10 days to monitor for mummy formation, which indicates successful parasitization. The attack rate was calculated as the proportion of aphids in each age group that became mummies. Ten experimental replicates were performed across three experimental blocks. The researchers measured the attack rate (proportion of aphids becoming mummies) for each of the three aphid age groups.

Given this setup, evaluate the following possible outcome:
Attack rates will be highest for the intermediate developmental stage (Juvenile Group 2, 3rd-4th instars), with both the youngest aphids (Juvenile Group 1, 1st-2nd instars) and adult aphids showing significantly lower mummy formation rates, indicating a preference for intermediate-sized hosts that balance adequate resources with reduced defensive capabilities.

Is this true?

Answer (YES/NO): NO